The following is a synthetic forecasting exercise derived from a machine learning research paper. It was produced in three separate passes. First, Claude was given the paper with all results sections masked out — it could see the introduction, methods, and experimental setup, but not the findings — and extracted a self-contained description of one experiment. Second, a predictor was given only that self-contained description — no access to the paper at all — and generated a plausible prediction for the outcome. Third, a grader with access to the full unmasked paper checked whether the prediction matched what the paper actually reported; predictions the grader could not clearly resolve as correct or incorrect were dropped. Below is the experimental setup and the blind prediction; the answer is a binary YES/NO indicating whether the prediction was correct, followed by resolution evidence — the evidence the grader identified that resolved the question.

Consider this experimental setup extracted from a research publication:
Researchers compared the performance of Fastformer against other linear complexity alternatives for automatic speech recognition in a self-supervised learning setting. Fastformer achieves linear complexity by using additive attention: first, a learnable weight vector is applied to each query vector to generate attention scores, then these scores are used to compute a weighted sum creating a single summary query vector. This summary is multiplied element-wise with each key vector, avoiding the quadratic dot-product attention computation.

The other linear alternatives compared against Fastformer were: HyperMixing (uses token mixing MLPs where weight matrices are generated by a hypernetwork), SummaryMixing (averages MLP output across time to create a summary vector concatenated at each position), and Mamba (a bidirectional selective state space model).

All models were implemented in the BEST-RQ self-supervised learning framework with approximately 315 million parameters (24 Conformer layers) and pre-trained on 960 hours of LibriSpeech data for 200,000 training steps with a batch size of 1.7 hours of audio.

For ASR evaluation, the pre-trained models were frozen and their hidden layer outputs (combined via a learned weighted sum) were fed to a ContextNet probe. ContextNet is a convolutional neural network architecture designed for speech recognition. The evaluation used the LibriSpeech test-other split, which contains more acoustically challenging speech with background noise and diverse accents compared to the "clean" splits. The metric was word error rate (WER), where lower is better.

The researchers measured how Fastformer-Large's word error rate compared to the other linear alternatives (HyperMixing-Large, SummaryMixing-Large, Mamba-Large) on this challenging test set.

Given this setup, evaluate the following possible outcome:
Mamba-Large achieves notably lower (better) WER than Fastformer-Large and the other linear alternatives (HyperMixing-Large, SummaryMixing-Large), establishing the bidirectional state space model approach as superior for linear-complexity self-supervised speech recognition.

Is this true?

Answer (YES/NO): NO